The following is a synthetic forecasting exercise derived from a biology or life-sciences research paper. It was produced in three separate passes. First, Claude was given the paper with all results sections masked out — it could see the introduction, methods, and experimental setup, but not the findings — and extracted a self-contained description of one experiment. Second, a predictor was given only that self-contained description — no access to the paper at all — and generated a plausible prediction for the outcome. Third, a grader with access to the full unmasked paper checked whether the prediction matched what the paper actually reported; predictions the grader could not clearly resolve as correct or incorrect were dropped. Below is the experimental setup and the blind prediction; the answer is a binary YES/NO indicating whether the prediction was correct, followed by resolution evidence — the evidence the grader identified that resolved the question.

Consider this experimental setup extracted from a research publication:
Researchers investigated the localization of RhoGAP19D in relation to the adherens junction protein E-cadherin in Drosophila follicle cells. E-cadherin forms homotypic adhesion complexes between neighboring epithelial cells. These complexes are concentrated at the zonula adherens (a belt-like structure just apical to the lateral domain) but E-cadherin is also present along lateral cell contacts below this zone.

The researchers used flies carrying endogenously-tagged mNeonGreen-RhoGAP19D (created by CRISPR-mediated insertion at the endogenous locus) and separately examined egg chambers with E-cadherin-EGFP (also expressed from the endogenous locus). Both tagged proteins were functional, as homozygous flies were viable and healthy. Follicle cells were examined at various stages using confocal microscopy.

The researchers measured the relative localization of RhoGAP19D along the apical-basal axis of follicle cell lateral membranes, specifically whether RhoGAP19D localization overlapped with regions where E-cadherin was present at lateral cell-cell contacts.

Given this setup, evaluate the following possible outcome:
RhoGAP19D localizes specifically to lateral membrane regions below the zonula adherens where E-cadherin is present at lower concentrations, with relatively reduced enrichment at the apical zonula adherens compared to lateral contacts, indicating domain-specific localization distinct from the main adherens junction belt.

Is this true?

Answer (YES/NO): NO